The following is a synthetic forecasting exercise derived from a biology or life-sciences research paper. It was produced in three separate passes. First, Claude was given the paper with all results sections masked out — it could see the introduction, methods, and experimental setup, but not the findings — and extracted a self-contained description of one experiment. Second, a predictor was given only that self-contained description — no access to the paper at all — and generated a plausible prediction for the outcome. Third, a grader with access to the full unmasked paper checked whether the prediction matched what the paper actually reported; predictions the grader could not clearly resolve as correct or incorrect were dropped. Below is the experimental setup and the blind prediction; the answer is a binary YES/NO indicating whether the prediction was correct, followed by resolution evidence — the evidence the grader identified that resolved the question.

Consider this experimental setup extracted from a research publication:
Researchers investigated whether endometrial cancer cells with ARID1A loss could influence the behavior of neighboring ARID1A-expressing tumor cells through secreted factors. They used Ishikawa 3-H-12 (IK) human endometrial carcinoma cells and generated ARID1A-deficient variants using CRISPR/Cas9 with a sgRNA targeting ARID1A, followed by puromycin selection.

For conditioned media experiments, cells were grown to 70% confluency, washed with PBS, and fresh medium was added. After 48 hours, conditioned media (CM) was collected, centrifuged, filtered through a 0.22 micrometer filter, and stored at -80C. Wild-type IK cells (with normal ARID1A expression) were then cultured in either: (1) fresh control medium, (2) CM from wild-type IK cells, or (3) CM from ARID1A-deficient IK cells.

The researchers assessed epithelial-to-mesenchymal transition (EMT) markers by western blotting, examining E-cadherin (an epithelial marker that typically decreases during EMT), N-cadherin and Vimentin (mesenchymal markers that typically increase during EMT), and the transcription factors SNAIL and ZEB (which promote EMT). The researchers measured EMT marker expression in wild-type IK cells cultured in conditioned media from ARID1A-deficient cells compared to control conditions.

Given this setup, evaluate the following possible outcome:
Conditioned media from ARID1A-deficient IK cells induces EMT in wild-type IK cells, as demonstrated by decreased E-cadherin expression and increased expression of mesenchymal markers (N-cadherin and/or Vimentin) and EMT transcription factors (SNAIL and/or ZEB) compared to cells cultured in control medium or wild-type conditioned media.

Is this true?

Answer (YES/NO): YES